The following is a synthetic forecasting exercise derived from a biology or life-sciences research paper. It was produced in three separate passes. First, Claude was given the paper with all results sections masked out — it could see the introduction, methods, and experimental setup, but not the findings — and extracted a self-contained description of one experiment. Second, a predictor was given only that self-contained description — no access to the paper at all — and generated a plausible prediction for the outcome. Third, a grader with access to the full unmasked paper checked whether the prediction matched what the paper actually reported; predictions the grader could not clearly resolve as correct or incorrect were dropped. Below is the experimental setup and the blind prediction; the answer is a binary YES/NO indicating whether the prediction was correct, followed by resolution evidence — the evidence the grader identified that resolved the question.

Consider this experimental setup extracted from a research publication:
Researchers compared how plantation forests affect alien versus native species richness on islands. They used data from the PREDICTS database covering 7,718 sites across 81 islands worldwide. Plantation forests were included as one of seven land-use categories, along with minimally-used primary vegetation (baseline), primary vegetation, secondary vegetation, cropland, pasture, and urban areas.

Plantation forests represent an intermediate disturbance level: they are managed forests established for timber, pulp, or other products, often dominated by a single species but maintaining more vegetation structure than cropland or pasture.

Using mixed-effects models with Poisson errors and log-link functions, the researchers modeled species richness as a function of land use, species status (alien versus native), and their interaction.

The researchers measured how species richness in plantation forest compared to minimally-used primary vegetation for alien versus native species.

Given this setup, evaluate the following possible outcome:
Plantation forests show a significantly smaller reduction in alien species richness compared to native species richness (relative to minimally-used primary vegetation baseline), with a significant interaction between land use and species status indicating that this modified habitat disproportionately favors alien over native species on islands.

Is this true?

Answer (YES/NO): NO